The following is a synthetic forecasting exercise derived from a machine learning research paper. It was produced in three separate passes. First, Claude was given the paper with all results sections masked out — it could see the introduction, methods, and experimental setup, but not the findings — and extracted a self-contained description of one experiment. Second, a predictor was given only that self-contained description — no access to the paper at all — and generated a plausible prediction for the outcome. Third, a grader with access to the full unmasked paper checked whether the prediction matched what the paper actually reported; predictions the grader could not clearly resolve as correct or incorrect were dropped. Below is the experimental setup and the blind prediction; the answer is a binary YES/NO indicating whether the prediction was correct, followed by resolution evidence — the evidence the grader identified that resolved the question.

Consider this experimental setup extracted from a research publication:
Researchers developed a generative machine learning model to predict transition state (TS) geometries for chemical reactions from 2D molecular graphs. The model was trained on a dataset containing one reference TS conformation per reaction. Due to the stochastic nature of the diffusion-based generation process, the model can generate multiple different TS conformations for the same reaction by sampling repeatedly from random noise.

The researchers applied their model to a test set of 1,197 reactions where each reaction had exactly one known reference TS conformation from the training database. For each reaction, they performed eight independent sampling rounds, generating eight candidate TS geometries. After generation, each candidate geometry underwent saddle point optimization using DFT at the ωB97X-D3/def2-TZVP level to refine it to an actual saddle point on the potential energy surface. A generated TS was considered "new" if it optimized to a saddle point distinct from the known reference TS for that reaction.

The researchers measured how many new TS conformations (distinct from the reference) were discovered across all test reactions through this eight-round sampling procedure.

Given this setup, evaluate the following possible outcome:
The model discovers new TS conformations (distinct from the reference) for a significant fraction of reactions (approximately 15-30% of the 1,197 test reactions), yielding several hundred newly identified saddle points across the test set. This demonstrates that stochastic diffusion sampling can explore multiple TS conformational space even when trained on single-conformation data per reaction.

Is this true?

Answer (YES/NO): NO